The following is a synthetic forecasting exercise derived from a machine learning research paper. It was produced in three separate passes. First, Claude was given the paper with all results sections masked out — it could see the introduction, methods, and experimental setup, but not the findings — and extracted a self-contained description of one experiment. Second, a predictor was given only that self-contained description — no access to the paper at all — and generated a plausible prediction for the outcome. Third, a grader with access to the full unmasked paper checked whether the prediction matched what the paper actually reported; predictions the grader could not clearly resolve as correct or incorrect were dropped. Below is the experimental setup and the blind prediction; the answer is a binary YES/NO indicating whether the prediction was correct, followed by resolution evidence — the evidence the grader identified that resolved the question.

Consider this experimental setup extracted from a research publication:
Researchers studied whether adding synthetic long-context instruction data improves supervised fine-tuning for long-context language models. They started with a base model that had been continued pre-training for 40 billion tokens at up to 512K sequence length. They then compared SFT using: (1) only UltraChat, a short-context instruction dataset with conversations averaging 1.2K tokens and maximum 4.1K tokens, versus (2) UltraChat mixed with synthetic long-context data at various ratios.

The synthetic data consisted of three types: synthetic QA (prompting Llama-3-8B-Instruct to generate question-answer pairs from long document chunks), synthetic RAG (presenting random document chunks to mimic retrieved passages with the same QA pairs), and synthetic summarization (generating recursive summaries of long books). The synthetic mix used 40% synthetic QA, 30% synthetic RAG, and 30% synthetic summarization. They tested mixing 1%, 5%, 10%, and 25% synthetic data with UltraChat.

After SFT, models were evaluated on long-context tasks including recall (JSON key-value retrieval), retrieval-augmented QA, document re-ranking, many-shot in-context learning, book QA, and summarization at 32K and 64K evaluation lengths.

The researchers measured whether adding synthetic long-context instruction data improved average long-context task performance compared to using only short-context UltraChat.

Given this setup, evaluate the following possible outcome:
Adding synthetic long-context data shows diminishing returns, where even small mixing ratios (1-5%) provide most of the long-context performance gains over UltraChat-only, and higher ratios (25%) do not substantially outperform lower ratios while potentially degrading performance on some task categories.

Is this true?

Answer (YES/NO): NO